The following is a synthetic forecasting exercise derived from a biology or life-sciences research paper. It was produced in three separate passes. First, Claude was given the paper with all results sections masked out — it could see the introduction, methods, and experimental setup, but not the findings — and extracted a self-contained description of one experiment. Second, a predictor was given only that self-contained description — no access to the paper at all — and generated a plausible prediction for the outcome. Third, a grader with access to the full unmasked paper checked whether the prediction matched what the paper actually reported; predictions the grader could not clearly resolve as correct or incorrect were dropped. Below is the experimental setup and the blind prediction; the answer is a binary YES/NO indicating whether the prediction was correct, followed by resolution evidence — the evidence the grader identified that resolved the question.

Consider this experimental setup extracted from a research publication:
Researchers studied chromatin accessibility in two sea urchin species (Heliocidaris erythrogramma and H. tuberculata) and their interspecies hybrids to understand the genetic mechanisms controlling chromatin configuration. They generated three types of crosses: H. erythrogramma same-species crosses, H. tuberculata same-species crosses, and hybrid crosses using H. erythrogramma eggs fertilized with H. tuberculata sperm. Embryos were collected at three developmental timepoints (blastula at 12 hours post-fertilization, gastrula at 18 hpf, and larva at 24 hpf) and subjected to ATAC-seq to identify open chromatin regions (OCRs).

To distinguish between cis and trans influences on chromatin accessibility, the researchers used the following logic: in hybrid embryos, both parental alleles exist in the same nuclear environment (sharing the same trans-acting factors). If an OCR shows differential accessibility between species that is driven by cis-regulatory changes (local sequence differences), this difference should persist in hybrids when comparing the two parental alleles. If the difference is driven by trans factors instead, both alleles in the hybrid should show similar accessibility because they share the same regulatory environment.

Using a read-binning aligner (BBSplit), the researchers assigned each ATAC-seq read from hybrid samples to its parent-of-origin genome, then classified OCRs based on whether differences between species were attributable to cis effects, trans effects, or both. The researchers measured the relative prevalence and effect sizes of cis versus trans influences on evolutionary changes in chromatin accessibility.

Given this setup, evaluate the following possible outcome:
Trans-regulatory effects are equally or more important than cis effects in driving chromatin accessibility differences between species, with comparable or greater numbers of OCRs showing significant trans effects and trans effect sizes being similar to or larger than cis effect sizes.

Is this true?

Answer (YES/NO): NO